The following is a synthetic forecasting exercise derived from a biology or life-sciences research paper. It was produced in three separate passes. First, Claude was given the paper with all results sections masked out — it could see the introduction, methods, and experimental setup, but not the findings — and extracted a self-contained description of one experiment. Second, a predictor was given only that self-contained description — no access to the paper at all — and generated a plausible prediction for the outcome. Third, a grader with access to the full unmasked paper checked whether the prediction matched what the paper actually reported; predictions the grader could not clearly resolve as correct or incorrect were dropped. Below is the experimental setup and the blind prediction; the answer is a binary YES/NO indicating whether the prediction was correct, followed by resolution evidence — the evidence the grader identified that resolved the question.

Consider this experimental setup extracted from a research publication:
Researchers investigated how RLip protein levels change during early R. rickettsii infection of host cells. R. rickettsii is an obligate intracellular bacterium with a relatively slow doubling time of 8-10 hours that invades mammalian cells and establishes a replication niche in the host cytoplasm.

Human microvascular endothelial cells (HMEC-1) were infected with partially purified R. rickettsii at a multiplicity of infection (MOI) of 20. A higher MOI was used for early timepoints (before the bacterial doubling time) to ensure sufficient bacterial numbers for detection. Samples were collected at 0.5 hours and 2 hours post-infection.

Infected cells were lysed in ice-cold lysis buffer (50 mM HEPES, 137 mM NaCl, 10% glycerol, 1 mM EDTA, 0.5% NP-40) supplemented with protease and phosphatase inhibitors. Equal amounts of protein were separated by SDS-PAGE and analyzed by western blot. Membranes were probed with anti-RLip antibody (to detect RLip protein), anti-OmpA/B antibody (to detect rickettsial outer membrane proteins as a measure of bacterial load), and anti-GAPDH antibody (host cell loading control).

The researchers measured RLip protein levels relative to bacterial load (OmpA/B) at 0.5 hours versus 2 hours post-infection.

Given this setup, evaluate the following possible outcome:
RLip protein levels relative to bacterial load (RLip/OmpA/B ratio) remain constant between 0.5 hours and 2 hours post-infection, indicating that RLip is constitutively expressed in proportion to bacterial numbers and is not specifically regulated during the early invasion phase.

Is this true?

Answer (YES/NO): NO